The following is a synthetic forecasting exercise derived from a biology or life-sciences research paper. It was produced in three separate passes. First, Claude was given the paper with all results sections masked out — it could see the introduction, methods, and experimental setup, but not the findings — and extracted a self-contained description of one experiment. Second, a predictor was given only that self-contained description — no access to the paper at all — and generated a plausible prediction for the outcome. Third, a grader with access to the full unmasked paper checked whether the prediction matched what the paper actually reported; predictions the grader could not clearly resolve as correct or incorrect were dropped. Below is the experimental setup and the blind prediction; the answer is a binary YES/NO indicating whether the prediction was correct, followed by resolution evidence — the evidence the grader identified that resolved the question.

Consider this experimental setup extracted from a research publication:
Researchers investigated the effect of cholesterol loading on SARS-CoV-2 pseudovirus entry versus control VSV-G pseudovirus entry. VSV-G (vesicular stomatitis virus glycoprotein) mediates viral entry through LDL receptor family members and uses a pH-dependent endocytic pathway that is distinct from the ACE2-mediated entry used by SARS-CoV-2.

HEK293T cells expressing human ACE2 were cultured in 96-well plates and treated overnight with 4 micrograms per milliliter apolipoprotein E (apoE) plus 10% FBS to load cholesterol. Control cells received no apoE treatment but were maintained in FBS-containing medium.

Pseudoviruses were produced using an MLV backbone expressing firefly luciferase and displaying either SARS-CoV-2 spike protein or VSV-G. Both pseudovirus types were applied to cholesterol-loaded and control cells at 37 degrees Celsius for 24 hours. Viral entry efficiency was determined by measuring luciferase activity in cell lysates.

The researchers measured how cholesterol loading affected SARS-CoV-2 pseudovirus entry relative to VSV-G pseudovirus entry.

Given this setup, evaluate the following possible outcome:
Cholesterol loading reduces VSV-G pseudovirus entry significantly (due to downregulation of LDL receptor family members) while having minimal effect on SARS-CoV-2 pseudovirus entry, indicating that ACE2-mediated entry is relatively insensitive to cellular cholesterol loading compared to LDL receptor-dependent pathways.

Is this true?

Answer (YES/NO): NO